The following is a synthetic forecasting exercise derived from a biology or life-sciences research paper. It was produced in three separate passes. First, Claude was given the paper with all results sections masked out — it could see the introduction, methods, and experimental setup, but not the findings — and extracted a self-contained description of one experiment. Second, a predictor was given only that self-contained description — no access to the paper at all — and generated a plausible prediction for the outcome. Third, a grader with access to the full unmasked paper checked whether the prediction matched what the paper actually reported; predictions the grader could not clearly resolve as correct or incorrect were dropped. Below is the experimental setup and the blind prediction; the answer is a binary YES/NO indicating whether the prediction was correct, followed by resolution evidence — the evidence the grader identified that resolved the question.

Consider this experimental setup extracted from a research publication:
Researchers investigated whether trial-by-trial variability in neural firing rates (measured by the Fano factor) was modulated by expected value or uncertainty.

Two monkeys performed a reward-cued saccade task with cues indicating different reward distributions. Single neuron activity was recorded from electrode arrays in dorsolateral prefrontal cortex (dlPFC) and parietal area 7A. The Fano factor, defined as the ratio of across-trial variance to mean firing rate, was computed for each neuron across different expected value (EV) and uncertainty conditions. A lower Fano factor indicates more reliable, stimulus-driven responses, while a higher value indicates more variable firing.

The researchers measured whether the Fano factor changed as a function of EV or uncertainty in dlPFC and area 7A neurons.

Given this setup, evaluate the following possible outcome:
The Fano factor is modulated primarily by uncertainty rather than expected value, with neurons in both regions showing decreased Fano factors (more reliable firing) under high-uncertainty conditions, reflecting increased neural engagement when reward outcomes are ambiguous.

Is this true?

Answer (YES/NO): NO